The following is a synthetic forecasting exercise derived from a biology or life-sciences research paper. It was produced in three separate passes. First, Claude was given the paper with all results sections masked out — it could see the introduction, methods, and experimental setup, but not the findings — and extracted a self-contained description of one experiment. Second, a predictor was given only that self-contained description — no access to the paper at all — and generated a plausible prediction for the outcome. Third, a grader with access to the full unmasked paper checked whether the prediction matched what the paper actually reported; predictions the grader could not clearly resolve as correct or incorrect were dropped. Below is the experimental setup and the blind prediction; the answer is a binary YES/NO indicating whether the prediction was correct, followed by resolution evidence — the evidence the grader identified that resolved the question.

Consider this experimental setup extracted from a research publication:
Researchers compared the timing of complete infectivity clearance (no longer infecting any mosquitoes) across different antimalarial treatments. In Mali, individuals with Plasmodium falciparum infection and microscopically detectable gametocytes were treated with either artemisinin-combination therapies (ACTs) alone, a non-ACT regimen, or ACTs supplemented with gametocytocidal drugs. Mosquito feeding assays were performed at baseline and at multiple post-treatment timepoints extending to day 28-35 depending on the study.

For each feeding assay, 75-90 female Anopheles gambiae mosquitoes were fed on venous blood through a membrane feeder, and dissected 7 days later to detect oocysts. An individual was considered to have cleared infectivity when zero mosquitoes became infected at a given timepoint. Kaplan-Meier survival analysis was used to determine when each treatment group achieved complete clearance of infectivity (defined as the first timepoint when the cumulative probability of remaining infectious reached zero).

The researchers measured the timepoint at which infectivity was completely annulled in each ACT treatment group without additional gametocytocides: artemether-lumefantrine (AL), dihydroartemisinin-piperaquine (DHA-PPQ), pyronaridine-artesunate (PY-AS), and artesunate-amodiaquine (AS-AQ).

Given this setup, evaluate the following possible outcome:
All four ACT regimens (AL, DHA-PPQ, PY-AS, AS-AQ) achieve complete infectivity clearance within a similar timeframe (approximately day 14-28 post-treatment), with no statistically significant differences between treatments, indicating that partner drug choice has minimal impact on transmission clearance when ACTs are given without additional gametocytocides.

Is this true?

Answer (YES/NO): NO